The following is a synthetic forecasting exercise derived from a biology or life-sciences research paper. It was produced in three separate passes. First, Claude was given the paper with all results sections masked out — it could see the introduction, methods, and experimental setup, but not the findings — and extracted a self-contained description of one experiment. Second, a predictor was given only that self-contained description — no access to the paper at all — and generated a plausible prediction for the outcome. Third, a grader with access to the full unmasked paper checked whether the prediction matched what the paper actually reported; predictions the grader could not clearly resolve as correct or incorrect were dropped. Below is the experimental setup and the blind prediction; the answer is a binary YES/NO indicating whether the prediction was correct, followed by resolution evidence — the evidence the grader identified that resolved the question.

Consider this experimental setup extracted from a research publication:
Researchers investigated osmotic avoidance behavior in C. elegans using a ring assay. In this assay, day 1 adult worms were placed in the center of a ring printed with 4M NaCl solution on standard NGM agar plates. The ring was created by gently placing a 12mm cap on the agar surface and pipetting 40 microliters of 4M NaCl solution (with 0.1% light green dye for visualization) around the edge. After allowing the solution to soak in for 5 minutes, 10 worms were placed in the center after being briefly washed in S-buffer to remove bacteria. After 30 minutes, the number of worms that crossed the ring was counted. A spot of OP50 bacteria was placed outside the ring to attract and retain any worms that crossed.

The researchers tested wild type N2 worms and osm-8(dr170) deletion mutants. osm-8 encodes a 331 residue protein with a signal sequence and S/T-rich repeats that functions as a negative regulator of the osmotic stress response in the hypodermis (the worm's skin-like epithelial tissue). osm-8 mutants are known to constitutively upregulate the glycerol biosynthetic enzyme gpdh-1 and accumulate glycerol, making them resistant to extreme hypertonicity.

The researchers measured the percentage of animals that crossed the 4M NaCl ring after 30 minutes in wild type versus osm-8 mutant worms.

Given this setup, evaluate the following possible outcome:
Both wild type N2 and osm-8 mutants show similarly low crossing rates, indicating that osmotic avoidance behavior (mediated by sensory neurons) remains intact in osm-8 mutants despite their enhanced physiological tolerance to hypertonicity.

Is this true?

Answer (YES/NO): NO